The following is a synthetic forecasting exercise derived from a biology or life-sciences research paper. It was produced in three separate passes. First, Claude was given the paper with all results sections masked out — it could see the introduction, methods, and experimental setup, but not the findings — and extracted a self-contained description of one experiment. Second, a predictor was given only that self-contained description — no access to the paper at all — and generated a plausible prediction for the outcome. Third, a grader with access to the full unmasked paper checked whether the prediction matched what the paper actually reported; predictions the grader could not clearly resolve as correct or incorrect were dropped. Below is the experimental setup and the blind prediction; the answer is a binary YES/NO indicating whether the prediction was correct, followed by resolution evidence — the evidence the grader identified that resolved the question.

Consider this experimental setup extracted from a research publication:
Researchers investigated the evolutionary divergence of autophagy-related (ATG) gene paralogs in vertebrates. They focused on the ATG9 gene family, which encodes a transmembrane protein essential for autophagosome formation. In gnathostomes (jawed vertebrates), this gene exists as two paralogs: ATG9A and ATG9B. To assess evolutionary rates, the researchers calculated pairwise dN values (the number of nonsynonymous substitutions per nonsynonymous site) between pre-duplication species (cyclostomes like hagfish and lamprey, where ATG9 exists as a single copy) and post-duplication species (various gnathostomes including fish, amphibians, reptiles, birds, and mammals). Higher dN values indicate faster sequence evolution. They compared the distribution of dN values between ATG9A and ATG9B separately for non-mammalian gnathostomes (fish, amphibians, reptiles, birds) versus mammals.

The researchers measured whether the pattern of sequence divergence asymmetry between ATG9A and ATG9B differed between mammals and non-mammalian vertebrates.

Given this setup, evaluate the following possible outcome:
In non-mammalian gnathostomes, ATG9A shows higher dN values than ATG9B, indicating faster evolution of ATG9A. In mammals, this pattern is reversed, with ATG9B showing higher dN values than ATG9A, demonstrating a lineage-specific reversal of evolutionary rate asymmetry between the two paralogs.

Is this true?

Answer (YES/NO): NO